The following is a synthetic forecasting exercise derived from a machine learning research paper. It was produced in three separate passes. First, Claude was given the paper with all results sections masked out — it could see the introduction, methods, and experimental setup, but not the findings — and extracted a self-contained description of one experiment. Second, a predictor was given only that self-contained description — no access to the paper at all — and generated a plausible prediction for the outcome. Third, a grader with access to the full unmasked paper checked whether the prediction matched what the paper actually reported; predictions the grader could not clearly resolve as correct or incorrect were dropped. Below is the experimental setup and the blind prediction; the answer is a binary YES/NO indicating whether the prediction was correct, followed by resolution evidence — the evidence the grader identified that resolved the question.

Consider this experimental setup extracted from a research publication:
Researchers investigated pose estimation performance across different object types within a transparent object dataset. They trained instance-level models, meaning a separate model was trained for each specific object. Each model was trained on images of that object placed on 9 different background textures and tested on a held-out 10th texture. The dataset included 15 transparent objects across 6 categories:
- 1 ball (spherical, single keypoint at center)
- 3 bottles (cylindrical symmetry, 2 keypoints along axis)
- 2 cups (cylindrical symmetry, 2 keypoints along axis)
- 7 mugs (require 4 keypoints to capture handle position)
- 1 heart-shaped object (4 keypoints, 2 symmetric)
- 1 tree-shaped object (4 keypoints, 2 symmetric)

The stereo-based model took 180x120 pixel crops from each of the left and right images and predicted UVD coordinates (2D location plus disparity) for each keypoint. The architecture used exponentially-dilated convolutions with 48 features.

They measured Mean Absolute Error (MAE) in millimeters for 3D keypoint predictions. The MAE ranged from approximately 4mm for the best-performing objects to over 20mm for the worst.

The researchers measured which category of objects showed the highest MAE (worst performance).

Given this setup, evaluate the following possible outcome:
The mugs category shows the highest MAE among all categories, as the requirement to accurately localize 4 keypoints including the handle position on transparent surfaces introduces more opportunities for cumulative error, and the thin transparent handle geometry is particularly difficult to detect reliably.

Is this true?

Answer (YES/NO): NO